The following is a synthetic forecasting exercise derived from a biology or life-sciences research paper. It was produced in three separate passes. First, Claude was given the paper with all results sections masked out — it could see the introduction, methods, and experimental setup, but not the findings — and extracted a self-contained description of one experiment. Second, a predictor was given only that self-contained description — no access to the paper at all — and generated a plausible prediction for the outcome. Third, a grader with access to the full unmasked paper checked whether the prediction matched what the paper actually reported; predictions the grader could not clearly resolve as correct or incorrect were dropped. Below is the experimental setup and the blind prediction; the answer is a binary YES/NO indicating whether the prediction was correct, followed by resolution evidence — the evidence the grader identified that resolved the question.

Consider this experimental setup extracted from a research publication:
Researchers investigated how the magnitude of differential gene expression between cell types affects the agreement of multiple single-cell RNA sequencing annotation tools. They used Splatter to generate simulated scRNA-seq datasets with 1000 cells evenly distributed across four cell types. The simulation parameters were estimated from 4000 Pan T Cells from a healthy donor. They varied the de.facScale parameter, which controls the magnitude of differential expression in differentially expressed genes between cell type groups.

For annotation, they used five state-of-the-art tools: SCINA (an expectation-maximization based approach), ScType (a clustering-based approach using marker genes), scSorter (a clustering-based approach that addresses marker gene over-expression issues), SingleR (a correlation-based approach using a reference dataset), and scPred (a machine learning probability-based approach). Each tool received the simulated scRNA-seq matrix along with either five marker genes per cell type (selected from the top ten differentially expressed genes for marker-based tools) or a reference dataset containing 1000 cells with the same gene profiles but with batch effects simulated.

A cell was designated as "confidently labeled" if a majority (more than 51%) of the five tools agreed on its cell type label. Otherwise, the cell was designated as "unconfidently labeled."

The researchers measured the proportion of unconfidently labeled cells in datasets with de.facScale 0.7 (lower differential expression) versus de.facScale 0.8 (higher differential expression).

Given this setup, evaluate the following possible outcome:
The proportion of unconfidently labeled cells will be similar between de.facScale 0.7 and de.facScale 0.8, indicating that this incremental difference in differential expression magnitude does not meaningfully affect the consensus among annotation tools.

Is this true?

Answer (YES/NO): NO